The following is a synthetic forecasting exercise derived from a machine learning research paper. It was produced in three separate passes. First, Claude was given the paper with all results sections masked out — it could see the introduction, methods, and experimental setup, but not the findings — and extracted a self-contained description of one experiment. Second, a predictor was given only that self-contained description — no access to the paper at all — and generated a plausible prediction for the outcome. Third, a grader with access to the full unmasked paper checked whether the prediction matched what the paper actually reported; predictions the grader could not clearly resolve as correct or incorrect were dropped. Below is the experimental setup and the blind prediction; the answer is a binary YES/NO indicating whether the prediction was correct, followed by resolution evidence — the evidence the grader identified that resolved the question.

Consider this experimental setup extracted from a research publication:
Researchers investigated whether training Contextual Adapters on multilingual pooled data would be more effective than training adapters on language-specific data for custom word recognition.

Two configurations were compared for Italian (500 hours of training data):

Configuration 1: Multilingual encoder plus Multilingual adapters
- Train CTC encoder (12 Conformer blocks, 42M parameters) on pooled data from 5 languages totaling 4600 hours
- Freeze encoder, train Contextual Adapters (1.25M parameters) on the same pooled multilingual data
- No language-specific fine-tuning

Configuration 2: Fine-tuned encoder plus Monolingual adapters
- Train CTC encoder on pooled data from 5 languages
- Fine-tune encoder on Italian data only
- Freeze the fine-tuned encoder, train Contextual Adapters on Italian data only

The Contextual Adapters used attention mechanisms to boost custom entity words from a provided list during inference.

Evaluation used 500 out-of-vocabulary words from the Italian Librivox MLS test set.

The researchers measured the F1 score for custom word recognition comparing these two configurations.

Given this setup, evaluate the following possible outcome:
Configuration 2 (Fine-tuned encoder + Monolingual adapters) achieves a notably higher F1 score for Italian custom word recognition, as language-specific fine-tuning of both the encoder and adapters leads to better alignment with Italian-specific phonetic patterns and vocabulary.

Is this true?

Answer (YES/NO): NO